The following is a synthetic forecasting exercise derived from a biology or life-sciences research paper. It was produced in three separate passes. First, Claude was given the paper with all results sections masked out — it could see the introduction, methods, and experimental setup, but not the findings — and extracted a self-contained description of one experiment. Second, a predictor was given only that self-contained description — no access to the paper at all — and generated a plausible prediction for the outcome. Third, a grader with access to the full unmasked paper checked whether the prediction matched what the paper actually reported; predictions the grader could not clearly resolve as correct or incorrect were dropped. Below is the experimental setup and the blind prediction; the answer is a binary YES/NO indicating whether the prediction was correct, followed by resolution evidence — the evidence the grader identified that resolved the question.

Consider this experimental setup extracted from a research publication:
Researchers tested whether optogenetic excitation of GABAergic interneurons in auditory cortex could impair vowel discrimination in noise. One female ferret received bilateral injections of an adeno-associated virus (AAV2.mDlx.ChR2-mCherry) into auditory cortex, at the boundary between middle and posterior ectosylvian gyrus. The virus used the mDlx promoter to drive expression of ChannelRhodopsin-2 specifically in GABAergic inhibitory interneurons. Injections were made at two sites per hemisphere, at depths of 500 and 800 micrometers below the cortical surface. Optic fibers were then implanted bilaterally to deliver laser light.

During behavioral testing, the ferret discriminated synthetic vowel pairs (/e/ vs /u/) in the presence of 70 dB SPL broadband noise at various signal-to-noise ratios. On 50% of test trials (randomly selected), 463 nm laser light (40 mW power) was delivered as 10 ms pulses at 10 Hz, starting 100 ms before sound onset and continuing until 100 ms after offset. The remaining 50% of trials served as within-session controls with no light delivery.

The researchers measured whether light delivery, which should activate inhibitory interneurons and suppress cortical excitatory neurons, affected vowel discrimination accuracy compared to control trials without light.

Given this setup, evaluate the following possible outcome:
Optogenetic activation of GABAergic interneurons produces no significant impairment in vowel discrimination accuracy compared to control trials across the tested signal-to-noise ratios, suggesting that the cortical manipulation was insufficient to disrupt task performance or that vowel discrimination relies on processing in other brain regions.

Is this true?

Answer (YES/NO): NO